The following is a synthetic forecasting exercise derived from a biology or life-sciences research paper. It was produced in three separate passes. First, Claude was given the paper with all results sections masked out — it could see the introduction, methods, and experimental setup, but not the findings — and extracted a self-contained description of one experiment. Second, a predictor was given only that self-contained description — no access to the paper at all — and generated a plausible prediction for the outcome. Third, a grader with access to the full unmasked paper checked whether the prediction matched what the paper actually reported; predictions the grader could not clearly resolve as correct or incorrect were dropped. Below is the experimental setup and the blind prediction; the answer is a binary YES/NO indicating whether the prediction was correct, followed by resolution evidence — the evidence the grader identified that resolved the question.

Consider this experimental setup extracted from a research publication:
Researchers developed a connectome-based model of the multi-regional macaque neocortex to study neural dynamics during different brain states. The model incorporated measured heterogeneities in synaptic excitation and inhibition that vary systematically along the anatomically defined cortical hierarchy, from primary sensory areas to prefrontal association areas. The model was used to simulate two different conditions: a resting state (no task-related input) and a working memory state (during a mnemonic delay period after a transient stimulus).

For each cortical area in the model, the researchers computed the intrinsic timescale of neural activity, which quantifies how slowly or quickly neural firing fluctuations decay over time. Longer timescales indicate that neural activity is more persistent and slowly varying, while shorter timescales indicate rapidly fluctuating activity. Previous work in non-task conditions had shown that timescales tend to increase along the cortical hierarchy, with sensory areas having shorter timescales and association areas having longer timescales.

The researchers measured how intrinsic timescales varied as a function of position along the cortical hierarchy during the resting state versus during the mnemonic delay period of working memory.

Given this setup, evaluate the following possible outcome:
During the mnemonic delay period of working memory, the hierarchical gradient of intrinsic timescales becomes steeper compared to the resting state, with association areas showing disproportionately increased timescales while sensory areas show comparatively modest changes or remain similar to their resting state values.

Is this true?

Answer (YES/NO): NO